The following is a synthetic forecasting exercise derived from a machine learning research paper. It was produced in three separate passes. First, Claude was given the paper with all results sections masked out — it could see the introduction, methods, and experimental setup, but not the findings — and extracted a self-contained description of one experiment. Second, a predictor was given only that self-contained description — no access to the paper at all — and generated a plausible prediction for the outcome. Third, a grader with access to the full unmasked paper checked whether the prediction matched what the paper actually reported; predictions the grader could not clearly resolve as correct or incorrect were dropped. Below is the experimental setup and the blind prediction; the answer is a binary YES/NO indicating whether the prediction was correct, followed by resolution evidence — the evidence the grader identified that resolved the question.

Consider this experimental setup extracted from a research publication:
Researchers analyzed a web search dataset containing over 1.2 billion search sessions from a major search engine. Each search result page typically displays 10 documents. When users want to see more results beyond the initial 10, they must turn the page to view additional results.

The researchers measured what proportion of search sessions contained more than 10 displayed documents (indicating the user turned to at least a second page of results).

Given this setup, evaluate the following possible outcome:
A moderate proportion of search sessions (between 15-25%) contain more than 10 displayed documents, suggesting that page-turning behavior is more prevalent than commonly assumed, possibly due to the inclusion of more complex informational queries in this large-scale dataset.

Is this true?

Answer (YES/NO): NO